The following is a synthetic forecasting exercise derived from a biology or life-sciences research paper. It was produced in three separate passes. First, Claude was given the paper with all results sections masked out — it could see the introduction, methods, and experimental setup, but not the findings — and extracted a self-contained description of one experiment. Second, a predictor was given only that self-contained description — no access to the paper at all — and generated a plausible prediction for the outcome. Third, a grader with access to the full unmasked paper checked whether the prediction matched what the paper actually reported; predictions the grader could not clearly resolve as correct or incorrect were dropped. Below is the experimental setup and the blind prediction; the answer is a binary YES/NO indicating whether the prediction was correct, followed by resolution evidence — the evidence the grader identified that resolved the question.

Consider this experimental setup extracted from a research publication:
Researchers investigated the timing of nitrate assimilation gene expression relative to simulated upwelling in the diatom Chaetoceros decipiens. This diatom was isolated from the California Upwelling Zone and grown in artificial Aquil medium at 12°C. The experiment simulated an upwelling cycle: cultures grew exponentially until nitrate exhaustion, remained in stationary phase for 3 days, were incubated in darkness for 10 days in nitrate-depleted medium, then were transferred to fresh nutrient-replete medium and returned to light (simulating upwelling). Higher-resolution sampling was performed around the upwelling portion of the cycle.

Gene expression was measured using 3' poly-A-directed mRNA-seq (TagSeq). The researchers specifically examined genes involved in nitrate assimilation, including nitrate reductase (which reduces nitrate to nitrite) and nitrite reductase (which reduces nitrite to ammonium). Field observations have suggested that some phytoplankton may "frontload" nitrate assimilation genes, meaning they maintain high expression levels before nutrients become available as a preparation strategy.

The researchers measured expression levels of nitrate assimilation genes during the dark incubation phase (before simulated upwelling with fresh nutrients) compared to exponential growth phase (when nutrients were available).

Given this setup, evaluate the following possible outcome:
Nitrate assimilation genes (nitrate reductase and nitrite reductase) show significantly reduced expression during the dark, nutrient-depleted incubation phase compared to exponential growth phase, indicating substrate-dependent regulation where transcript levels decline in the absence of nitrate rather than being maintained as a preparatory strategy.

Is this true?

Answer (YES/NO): NO